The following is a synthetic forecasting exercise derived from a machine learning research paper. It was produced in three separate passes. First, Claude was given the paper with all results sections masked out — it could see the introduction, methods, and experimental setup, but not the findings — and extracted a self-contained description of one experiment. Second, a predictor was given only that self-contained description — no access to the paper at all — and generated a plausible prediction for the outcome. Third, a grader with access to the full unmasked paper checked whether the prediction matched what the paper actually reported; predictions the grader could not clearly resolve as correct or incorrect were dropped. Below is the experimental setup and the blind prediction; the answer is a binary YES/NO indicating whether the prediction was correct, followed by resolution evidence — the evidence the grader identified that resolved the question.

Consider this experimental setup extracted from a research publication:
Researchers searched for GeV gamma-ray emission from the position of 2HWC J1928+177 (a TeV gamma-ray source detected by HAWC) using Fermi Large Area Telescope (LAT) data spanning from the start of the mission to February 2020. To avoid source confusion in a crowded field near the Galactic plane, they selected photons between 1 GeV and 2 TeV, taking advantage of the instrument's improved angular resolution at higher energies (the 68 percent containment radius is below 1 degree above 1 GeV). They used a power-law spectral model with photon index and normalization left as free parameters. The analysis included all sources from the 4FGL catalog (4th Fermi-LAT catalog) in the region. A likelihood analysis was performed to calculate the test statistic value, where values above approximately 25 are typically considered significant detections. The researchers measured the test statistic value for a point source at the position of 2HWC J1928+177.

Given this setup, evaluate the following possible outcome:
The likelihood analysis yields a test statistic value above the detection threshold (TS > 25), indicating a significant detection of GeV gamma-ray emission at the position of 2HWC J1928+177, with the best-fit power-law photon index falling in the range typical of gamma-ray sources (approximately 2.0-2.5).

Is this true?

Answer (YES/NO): NO